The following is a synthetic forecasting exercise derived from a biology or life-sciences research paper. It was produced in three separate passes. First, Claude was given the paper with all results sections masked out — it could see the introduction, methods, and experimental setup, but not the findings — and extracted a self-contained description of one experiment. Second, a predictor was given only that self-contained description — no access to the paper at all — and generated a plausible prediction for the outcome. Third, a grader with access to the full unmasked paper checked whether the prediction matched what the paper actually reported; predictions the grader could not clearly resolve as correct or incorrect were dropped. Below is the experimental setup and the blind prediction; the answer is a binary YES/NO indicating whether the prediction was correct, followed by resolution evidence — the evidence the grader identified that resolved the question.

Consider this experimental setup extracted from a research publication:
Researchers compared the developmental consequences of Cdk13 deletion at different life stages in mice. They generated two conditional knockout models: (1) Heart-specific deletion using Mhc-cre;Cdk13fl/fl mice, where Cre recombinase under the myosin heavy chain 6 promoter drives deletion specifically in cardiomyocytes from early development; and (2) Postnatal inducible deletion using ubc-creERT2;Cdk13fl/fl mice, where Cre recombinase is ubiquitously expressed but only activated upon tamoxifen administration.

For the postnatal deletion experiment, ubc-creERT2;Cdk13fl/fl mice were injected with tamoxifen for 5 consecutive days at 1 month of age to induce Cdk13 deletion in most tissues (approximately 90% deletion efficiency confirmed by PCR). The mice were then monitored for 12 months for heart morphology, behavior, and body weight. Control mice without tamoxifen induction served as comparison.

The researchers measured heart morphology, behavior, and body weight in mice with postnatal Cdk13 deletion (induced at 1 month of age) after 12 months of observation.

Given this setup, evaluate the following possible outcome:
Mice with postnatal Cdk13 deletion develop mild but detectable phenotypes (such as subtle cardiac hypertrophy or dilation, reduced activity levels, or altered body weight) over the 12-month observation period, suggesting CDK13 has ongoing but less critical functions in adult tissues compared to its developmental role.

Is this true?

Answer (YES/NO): NO